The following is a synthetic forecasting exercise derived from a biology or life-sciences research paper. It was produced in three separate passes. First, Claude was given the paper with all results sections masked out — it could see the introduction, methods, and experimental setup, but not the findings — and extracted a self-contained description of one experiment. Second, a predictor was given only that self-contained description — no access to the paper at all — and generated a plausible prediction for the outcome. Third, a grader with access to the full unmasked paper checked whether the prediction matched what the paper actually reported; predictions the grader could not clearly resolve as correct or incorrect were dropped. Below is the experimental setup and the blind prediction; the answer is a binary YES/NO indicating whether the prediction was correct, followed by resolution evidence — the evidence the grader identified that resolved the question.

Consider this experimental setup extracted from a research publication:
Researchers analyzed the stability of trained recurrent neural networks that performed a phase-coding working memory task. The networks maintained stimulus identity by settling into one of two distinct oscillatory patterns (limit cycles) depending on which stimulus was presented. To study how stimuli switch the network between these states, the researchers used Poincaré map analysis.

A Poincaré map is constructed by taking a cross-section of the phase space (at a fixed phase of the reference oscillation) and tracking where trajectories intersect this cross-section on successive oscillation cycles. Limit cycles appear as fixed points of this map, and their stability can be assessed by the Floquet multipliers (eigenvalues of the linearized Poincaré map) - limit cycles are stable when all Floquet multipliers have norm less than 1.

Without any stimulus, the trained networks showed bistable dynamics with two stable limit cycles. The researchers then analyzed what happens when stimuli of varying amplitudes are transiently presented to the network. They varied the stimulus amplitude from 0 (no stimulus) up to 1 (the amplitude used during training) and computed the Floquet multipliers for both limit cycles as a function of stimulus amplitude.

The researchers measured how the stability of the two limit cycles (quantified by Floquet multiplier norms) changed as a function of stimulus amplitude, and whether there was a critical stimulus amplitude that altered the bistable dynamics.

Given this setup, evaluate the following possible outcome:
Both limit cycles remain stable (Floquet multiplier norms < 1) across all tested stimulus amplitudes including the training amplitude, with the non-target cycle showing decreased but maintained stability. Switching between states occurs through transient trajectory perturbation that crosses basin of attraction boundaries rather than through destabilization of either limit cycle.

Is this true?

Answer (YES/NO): NO